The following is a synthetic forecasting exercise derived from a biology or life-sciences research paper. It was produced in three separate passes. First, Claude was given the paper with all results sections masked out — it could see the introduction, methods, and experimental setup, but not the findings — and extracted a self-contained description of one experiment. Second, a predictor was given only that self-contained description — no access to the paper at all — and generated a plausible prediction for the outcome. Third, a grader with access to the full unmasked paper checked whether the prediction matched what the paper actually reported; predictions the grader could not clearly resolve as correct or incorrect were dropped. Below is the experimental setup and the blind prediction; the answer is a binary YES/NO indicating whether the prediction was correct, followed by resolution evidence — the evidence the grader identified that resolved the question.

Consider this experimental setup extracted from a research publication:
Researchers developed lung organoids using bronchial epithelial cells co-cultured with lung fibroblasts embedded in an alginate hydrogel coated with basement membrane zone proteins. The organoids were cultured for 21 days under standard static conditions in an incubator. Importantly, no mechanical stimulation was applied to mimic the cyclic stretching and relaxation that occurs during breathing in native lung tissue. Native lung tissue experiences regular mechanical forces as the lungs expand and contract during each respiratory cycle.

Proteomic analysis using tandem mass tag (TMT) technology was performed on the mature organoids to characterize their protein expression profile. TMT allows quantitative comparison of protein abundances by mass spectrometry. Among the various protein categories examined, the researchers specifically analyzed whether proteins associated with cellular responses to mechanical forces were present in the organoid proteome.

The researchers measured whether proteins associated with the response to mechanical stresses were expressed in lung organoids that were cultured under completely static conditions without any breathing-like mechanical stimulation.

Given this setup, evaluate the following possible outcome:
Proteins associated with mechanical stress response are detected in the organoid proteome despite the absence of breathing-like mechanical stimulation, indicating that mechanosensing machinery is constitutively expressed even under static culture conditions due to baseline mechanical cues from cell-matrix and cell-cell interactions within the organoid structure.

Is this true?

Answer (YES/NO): YES